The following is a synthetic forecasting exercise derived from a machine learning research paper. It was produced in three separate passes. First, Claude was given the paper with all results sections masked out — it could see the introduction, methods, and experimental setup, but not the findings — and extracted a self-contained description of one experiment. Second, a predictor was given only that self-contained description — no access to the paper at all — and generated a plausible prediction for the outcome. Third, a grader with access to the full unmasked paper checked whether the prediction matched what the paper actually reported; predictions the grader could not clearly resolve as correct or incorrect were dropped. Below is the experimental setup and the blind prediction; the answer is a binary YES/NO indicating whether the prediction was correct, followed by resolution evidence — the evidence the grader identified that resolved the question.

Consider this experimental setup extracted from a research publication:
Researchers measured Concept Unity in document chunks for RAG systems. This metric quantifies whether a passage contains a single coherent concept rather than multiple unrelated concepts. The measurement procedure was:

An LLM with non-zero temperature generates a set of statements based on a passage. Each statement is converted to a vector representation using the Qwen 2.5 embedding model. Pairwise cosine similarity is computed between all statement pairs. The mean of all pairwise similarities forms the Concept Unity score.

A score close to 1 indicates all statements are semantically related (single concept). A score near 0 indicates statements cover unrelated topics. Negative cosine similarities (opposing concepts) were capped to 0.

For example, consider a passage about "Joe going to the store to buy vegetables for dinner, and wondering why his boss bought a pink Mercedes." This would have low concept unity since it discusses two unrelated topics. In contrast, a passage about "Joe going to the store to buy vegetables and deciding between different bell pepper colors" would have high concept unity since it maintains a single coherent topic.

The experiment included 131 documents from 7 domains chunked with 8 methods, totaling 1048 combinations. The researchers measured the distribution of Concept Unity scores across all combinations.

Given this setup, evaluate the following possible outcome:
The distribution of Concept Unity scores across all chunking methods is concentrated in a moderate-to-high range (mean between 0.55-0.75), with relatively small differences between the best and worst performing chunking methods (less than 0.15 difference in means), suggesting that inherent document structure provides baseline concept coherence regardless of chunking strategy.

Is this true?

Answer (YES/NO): NO